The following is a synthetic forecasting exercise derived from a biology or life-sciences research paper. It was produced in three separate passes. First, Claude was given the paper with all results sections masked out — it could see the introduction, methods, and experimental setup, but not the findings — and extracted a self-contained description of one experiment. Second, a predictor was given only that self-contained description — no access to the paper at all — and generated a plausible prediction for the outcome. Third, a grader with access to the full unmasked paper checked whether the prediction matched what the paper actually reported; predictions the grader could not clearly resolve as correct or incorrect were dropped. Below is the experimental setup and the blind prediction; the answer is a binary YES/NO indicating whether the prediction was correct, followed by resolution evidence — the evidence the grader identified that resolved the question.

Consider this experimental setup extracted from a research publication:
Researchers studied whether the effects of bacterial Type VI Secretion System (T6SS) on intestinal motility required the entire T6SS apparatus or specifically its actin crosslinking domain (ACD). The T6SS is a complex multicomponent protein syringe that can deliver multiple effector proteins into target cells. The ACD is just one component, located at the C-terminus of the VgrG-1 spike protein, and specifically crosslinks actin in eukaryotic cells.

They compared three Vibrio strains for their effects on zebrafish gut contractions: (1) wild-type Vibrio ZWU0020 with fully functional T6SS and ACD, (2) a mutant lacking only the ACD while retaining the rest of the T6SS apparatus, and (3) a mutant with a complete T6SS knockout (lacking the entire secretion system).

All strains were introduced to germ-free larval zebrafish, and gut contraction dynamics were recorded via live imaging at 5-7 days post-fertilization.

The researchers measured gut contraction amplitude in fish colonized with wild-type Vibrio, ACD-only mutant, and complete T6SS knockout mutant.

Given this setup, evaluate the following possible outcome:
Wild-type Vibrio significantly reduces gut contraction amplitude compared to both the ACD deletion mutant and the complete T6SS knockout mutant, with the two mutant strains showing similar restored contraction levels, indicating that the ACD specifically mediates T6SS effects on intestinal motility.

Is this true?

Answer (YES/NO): NO